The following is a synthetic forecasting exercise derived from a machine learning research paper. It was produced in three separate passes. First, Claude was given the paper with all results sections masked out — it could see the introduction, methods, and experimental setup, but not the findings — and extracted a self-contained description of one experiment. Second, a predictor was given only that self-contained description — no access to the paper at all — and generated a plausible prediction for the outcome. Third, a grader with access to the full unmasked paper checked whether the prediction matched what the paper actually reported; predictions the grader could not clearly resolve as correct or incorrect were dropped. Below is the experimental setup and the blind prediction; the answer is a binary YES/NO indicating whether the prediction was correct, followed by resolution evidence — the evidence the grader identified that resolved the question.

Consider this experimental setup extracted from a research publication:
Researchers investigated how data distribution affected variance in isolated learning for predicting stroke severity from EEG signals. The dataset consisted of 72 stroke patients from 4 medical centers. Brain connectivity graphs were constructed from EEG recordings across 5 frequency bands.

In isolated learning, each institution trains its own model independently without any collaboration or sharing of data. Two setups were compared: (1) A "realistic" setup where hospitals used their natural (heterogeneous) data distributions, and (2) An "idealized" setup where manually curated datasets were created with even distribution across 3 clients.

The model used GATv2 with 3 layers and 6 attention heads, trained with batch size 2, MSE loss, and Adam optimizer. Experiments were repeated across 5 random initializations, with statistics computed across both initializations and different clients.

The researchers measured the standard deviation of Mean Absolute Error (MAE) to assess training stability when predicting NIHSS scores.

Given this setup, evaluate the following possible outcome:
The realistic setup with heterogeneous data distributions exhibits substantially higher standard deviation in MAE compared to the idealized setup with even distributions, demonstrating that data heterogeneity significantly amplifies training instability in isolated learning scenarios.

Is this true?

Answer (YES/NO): NO